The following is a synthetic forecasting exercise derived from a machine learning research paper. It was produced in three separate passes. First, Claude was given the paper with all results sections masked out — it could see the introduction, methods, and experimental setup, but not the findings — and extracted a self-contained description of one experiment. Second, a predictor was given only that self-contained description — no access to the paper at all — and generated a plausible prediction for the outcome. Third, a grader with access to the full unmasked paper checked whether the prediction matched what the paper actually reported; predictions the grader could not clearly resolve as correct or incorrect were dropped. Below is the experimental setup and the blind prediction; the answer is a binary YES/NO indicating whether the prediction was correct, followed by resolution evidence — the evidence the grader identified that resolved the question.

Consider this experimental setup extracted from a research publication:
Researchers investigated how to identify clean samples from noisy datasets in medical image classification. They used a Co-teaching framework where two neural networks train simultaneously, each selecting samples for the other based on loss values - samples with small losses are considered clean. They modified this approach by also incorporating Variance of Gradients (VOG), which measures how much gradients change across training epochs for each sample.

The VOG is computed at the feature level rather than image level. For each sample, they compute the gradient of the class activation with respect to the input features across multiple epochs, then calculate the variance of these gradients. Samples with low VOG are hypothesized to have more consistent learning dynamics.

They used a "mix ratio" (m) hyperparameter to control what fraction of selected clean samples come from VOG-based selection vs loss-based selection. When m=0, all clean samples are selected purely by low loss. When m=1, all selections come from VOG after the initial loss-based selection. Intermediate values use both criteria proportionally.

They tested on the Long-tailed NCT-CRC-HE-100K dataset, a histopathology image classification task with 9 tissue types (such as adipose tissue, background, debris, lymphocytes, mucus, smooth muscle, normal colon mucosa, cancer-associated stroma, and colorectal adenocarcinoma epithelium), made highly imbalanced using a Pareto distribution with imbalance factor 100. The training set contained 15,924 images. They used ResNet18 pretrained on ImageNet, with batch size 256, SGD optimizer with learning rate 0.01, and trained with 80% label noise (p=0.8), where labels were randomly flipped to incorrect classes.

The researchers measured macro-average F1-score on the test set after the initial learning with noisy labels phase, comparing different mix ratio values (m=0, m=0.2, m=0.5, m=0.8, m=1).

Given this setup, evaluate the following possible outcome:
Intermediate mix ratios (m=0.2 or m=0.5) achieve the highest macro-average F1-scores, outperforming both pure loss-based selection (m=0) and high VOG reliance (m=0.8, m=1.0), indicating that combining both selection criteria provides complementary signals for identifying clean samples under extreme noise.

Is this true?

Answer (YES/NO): NO